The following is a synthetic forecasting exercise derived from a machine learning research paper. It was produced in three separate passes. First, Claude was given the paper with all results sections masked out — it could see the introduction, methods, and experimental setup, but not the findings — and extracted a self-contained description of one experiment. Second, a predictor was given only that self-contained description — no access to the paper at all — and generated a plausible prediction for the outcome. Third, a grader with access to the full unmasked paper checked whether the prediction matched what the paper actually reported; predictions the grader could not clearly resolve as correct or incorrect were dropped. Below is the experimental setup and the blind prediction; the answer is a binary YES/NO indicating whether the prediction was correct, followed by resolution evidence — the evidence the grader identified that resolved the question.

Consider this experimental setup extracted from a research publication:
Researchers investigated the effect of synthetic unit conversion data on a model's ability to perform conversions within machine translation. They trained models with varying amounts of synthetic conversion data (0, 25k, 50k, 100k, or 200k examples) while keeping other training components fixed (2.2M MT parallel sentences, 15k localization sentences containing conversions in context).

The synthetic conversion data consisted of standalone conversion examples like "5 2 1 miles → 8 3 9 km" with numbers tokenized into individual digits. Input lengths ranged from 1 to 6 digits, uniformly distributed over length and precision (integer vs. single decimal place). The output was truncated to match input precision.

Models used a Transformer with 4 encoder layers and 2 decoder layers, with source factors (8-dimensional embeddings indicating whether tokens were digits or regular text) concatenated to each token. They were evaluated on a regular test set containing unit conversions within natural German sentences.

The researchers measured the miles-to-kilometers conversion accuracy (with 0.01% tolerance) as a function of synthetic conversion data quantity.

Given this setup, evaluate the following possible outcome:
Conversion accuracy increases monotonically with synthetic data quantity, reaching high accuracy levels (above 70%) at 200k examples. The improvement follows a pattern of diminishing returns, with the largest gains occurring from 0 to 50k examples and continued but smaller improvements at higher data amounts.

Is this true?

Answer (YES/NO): YES